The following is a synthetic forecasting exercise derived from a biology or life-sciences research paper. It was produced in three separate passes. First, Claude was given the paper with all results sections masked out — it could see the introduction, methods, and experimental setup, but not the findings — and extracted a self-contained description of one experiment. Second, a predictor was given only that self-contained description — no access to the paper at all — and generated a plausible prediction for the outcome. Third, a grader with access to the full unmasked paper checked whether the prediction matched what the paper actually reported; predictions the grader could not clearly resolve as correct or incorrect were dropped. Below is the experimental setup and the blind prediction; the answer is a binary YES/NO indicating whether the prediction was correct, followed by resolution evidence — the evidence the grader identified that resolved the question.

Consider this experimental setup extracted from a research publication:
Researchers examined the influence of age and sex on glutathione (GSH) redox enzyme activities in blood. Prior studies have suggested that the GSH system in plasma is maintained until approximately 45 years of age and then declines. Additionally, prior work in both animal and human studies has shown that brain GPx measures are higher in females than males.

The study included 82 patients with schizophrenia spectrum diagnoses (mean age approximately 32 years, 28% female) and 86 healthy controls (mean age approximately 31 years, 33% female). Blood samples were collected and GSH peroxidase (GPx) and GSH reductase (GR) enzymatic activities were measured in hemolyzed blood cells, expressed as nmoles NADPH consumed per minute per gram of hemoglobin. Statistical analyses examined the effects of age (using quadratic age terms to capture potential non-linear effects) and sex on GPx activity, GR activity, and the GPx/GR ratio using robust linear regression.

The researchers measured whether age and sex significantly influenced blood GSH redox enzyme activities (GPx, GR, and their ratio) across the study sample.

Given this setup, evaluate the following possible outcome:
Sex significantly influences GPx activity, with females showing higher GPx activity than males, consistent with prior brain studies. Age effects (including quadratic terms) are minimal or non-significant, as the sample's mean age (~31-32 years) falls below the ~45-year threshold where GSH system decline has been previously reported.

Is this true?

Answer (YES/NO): NO